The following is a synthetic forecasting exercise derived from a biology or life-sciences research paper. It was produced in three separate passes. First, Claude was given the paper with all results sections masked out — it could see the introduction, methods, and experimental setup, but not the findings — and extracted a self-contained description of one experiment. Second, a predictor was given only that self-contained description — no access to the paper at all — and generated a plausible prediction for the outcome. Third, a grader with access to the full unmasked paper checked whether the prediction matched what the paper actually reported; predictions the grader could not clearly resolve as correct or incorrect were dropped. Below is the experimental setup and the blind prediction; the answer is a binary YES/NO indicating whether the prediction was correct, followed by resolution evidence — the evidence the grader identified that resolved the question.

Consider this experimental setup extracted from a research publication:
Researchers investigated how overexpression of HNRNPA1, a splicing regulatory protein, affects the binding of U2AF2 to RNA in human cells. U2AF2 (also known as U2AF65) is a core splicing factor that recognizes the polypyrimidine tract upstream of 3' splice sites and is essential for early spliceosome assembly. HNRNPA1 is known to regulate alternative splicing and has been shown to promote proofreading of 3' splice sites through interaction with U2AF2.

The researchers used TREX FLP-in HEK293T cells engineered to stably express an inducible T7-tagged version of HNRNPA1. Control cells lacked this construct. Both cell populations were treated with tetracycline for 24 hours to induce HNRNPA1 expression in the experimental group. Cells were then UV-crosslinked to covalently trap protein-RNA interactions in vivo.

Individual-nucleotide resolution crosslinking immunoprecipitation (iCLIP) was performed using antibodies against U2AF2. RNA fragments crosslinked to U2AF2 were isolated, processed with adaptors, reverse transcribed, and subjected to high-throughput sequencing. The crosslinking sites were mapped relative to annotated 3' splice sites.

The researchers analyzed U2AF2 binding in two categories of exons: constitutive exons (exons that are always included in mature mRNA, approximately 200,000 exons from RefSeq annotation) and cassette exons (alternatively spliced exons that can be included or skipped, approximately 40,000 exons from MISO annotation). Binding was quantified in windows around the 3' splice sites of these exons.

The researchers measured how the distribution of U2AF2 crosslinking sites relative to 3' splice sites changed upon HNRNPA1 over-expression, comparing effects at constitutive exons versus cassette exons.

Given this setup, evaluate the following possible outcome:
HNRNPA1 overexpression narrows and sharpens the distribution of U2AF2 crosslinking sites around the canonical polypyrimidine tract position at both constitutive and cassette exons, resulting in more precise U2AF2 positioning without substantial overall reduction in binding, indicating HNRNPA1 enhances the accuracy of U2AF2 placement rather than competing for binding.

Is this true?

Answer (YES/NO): NO